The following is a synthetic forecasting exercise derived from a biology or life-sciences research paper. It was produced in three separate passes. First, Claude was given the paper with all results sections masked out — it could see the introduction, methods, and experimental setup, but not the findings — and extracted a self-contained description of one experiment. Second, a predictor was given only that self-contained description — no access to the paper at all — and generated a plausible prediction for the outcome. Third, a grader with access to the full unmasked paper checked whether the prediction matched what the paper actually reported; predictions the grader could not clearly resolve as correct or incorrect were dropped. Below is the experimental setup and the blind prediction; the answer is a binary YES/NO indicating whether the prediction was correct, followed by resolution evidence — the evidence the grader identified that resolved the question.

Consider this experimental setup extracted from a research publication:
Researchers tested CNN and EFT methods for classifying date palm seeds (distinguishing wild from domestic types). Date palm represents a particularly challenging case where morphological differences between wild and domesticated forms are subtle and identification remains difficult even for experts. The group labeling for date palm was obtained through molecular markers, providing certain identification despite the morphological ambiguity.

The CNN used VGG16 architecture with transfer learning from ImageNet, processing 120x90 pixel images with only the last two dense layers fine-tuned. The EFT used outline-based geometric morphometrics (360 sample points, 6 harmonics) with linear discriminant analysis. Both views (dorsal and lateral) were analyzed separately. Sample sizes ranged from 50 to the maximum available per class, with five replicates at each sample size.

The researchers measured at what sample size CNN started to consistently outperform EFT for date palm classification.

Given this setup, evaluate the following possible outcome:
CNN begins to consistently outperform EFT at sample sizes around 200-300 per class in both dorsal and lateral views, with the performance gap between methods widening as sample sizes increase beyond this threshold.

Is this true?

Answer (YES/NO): NO